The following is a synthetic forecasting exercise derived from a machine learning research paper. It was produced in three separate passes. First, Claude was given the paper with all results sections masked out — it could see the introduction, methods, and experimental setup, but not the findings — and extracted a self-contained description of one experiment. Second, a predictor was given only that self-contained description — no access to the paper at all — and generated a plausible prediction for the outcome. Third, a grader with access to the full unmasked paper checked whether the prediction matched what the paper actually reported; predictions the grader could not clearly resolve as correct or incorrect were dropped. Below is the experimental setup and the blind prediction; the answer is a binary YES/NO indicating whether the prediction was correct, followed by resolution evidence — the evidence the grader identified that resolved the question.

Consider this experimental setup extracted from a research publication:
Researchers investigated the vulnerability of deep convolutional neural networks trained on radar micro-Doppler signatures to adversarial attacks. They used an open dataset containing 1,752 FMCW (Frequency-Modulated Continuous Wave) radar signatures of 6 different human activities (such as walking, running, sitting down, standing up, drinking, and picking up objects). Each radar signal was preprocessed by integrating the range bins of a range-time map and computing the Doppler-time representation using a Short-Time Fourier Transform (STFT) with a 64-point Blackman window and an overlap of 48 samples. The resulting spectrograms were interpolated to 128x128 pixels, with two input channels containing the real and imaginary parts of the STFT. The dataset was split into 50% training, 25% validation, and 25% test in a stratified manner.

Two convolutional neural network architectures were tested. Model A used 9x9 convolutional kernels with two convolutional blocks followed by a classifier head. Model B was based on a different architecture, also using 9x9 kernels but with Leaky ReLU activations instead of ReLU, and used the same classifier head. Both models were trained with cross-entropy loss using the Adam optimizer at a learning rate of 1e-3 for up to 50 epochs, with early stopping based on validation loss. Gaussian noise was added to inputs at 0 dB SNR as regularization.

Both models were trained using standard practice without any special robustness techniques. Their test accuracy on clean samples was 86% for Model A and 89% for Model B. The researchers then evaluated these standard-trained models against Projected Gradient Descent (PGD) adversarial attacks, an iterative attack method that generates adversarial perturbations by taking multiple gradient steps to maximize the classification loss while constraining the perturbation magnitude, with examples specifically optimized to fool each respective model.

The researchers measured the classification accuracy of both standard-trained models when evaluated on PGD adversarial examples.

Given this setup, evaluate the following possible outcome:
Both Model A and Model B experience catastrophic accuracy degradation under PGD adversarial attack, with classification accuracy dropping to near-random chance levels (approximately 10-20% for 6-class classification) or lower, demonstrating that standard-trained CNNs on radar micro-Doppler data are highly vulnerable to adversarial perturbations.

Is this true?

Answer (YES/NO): YES